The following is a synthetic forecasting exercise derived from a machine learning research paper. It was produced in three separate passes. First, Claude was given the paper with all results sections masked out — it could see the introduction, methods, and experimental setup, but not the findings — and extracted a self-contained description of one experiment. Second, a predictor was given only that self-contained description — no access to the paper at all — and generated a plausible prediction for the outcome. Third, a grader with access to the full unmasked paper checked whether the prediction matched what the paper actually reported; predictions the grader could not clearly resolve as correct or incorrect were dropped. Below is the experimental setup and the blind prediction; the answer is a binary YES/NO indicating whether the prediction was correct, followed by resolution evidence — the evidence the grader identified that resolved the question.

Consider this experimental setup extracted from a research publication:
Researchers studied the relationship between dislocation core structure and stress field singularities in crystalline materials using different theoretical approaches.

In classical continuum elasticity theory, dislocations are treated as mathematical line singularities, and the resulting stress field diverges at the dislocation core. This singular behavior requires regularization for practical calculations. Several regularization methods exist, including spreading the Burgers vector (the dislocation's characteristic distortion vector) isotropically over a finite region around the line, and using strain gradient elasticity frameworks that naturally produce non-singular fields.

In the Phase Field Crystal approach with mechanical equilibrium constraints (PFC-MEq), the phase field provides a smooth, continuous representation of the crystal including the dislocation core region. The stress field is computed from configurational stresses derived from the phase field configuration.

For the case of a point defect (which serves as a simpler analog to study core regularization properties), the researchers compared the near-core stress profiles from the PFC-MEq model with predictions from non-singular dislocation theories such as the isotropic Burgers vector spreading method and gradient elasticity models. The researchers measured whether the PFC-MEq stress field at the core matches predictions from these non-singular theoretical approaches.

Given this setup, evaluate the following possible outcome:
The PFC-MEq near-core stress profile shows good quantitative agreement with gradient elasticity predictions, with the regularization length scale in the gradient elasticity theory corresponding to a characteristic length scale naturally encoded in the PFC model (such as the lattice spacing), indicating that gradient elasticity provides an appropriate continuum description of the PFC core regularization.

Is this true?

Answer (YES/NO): NO